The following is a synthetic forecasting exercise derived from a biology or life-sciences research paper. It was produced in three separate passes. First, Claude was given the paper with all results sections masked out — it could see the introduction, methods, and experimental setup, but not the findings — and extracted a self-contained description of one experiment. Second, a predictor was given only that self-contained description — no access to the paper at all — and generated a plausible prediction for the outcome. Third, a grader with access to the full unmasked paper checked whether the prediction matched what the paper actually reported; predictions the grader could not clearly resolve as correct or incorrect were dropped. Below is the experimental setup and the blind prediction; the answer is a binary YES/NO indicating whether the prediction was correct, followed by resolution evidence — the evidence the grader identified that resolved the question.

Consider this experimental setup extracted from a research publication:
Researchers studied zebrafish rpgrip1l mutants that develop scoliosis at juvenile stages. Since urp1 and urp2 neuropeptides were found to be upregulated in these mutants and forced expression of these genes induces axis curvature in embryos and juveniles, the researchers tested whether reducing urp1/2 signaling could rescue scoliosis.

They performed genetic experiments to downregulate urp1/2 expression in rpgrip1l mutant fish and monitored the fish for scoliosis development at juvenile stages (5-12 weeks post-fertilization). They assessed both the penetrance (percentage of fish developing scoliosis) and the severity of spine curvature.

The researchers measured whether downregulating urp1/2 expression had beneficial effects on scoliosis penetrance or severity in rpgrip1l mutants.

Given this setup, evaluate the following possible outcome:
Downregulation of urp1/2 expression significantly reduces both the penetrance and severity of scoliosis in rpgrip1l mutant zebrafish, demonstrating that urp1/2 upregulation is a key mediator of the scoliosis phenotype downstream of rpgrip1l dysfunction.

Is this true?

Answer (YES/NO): NO